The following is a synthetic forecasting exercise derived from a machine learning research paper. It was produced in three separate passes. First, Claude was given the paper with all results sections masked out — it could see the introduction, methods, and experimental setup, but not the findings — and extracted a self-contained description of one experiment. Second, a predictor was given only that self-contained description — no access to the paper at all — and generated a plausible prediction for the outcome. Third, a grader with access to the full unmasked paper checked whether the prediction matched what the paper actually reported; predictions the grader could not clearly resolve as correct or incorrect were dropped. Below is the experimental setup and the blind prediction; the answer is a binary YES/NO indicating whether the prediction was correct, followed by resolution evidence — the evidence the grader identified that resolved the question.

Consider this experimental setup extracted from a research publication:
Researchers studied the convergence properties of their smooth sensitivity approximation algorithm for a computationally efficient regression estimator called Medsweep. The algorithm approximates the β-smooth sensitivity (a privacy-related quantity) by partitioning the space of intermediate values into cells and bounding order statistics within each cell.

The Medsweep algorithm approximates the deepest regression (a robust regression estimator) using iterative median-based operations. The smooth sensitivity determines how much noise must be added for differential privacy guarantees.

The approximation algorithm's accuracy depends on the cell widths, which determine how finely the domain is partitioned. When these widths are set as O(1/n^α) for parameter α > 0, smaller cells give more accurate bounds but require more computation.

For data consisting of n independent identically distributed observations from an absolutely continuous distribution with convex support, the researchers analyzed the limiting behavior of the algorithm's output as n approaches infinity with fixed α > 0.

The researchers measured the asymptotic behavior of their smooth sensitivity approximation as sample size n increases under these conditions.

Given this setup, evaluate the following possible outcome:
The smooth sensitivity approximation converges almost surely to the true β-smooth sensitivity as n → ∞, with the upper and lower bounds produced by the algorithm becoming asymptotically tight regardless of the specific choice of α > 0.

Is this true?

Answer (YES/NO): NO